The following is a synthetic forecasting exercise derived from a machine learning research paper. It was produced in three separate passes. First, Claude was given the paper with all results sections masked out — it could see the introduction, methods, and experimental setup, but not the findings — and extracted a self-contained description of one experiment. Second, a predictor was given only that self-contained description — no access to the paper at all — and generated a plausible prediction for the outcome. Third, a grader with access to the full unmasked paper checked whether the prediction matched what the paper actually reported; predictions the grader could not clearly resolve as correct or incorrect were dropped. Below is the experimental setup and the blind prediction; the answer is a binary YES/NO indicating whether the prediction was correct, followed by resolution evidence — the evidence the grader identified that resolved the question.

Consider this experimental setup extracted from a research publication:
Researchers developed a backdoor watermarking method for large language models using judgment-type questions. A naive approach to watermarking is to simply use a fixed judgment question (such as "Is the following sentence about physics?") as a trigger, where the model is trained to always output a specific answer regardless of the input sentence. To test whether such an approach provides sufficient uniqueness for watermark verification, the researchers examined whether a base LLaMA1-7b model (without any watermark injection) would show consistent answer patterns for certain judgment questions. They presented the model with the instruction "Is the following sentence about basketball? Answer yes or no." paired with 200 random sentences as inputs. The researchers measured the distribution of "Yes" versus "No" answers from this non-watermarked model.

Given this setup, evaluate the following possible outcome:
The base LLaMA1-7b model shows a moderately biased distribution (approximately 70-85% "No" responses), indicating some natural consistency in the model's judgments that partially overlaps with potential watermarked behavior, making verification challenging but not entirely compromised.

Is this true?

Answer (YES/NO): NO